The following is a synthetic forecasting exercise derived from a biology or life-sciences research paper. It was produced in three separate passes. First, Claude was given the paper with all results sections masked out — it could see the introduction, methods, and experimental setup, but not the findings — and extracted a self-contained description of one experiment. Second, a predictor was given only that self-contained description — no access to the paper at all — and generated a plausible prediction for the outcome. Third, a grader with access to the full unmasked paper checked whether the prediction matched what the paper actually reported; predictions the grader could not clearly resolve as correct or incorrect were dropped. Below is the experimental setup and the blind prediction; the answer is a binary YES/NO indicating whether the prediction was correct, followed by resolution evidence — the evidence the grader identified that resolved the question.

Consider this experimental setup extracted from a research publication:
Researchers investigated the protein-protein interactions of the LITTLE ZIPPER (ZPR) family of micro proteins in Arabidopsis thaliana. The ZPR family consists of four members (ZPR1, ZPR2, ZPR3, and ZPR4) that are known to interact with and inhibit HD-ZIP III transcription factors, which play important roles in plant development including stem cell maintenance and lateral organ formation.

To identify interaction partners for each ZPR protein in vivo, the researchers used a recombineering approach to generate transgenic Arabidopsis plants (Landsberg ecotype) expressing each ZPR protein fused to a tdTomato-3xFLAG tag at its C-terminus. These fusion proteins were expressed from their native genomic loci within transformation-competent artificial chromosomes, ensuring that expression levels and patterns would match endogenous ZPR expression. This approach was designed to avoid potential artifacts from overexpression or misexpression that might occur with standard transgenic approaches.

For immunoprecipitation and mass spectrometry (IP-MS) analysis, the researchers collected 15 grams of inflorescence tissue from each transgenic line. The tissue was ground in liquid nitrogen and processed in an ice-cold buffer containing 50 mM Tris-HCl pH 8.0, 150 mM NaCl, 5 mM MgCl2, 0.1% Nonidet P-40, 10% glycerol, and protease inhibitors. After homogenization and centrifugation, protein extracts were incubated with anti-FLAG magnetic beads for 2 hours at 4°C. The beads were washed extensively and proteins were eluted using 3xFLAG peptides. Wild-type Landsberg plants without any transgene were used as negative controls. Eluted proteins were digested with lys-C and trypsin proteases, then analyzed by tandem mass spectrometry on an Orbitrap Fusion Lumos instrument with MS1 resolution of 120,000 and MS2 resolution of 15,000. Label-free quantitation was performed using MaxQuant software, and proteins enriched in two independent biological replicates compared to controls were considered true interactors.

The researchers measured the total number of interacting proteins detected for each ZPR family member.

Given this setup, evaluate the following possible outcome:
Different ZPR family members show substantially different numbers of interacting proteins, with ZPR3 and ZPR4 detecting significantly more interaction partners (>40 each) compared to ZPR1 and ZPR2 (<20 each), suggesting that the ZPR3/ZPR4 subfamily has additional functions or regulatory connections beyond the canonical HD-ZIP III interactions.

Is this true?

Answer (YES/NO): NO